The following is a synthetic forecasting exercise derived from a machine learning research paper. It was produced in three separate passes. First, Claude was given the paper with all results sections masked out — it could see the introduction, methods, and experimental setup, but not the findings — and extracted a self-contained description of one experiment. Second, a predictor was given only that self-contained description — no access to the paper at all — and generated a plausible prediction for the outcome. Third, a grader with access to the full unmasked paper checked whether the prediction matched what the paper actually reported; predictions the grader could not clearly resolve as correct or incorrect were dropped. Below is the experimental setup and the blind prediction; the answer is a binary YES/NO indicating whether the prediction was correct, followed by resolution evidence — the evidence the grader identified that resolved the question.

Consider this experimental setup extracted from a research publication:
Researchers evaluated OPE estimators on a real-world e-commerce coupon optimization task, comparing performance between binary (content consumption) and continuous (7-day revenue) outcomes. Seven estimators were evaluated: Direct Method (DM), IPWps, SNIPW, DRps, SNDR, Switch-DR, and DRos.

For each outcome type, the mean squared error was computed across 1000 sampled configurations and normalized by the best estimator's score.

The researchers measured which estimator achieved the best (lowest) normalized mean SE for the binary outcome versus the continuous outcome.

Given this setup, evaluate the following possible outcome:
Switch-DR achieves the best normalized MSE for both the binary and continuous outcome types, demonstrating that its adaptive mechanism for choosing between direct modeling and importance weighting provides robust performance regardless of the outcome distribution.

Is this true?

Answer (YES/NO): NO